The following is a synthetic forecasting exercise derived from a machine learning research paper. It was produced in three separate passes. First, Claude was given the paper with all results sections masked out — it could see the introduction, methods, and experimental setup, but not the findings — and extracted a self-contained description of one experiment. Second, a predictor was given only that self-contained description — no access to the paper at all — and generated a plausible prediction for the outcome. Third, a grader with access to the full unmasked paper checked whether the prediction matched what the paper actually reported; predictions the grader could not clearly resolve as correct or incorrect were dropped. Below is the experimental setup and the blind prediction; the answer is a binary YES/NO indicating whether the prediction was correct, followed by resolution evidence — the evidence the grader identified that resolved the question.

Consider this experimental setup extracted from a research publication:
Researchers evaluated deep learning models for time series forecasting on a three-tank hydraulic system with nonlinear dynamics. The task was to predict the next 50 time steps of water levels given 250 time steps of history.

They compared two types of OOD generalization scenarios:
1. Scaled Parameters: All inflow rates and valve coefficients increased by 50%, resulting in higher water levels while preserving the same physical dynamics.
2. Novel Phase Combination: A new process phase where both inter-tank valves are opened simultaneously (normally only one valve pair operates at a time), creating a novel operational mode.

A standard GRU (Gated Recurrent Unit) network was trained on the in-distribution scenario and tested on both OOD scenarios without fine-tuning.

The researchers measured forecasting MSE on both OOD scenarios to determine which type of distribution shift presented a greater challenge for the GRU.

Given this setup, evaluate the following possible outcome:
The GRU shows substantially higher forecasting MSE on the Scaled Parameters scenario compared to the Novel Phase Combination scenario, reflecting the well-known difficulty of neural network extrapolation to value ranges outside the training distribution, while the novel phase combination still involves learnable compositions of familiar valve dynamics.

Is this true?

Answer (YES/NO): NO